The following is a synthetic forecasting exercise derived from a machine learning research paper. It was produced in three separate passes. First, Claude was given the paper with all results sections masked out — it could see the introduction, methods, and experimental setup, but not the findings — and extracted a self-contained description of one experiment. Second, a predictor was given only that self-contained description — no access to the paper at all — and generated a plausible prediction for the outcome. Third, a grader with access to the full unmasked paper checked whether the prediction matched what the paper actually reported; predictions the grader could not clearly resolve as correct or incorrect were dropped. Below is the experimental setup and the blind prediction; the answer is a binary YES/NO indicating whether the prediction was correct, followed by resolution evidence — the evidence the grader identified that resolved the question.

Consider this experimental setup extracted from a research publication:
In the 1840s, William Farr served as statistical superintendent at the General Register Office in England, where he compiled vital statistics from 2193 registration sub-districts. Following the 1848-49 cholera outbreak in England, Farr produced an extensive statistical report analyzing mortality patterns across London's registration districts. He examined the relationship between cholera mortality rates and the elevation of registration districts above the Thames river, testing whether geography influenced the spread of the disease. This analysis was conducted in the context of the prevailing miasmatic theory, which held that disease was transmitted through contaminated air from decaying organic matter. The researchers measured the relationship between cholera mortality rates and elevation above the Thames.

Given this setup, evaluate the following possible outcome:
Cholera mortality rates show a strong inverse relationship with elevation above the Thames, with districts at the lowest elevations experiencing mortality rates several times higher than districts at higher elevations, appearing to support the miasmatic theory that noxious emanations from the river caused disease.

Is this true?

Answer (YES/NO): YES